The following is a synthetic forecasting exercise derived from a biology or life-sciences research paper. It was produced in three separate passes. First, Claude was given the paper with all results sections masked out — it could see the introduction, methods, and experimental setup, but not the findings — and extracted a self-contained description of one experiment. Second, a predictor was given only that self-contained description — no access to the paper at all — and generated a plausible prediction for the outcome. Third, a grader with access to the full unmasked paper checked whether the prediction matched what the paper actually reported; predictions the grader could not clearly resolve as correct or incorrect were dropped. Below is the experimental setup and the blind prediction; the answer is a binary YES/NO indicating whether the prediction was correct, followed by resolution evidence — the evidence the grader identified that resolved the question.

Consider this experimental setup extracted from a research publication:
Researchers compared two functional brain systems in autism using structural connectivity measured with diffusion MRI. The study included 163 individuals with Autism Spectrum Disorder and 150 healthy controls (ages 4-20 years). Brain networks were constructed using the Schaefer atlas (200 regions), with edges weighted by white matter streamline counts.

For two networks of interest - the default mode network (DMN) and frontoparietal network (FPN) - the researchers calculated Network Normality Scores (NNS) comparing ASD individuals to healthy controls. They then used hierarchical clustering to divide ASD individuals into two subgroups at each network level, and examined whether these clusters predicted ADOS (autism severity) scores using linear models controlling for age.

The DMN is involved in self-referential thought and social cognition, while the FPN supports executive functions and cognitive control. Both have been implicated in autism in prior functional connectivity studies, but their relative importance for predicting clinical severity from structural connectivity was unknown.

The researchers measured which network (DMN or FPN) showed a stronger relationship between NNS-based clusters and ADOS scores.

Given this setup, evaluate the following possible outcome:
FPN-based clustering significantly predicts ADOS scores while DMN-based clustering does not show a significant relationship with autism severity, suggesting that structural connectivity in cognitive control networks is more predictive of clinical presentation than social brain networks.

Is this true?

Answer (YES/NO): YES